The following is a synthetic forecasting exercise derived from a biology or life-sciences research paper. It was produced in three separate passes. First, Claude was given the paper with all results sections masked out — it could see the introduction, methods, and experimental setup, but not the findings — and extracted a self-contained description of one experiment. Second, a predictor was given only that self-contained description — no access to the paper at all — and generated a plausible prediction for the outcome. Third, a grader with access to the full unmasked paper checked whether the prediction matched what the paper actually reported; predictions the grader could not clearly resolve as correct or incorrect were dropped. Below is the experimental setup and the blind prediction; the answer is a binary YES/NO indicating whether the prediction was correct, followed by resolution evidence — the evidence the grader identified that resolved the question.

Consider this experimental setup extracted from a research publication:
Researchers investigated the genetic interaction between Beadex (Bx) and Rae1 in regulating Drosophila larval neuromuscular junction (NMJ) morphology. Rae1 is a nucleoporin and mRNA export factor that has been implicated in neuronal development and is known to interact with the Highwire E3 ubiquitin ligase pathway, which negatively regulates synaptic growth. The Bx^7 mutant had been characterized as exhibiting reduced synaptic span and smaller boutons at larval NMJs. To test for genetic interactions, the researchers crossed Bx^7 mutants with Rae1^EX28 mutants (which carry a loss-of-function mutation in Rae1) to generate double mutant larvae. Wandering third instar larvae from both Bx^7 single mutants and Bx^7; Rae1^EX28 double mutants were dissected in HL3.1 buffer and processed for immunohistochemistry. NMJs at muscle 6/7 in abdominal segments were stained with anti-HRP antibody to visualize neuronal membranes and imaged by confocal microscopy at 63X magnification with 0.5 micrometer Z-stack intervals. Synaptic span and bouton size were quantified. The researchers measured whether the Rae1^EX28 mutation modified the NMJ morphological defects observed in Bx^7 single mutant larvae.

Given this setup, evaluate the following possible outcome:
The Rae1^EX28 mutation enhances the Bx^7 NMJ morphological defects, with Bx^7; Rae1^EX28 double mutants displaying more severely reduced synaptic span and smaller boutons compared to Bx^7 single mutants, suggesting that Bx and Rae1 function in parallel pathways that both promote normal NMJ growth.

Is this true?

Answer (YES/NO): NO